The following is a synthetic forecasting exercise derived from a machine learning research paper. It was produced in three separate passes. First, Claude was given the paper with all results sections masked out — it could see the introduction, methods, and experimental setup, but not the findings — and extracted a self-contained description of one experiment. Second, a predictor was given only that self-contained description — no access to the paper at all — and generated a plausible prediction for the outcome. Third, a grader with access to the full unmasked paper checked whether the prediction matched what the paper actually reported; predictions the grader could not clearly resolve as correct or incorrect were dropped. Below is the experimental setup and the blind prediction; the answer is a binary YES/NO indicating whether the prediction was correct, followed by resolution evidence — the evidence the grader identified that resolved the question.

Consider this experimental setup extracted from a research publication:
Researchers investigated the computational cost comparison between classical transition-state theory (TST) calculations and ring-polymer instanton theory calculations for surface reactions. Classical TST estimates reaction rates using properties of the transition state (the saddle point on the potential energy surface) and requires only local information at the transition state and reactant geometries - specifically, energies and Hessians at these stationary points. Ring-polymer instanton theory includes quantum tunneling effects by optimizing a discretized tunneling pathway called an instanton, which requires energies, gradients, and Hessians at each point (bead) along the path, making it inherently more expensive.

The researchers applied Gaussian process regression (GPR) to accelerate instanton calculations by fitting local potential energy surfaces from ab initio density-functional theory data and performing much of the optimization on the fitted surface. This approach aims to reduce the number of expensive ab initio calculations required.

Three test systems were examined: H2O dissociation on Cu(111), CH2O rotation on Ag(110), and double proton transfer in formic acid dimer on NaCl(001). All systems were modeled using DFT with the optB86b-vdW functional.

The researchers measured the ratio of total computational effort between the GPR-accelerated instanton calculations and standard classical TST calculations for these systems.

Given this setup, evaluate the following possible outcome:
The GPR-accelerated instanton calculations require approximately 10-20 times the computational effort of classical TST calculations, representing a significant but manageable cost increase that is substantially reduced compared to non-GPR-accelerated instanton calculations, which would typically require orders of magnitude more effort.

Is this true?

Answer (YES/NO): NO